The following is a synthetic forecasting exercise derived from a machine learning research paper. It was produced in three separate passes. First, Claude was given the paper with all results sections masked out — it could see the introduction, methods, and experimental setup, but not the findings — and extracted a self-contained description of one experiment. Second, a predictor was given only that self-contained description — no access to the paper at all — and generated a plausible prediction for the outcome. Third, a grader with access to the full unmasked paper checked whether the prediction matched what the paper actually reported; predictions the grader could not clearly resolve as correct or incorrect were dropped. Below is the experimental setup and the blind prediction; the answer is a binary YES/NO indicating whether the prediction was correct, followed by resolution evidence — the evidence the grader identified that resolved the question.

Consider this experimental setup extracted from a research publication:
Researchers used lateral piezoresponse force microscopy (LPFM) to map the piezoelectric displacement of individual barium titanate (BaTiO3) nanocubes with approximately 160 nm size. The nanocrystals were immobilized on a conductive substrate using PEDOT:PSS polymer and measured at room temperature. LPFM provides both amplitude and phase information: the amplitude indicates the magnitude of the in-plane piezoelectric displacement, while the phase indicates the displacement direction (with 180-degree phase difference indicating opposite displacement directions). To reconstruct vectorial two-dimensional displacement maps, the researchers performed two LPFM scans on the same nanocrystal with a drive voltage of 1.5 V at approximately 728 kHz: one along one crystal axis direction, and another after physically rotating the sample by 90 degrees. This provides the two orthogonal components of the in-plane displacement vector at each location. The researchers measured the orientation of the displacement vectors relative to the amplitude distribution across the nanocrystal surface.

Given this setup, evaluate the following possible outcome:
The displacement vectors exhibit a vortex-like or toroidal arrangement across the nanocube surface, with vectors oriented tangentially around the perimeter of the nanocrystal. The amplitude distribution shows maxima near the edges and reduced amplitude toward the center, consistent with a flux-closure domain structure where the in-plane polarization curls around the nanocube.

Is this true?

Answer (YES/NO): NO